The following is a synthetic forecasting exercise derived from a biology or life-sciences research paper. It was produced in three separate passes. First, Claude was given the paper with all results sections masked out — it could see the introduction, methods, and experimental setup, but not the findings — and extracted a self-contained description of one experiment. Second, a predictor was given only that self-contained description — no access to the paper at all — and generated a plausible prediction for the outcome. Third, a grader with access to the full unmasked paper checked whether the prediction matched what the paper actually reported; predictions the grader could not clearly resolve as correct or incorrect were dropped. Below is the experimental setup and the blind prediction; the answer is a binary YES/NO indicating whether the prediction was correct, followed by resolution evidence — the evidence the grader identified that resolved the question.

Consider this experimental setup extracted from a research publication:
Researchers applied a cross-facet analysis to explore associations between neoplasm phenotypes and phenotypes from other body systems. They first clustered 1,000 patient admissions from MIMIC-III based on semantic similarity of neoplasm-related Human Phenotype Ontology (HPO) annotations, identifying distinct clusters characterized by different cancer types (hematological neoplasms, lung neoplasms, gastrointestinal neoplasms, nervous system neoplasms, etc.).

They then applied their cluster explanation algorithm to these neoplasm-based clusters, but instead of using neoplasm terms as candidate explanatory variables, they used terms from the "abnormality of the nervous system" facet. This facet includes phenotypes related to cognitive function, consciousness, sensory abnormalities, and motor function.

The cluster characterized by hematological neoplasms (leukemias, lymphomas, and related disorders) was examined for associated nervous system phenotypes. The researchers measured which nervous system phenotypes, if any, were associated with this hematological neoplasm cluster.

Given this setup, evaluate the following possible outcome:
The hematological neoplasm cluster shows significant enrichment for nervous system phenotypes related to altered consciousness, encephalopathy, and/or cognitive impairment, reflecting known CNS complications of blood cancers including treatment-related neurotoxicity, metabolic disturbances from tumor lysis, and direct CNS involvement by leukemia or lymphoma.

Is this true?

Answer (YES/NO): NO